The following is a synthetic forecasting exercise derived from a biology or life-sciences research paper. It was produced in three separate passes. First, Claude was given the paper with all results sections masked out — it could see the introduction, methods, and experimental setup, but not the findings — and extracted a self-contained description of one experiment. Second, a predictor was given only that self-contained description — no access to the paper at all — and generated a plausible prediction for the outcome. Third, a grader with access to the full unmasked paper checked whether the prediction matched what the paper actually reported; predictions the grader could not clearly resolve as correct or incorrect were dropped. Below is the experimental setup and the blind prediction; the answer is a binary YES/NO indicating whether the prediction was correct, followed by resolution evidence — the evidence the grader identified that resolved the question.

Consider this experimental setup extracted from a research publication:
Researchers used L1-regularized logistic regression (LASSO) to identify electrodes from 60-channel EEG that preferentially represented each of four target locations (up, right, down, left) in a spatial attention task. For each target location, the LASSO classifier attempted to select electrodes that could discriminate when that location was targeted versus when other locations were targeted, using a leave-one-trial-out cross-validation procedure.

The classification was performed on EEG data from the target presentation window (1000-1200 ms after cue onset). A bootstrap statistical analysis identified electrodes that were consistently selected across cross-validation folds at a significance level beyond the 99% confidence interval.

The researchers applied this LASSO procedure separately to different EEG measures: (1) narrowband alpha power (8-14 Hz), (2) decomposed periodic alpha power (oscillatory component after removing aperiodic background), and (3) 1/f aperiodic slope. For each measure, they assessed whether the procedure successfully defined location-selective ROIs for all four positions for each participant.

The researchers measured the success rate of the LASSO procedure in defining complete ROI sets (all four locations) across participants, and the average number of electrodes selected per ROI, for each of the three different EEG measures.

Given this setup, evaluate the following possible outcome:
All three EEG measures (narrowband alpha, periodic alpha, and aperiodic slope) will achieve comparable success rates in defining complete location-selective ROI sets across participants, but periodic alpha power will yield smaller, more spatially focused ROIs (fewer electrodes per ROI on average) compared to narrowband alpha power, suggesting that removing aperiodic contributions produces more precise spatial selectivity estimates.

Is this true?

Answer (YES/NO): NO